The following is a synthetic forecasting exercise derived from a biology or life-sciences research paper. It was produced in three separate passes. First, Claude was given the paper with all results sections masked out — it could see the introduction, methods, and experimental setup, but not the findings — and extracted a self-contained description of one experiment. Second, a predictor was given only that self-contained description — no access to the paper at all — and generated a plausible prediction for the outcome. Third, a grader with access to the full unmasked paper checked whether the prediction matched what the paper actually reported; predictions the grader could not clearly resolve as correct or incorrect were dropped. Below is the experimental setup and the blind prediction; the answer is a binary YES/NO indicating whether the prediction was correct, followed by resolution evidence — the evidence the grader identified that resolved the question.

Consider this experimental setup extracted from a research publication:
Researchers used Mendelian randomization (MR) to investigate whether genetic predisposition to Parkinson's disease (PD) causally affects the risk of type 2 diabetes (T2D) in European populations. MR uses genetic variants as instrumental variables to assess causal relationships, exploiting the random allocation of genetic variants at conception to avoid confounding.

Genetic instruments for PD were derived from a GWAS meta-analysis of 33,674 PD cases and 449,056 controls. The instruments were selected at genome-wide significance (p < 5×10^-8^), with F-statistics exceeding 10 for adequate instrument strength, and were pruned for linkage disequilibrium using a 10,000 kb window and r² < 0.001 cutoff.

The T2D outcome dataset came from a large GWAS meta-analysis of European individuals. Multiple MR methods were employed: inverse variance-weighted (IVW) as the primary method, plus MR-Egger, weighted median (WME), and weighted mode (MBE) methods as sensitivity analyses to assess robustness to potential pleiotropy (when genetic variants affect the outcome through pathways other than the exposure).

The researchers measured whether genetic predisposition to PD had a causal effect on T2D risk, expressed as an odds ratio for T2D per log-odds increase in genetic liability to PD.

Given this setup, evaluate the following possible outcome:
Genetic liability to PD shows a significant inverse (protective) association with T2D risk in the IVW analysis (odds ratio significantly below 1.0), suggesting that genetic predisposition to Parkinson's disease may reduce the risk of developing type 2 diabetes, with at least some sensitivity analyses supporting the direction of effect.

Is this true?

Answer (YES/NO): NO